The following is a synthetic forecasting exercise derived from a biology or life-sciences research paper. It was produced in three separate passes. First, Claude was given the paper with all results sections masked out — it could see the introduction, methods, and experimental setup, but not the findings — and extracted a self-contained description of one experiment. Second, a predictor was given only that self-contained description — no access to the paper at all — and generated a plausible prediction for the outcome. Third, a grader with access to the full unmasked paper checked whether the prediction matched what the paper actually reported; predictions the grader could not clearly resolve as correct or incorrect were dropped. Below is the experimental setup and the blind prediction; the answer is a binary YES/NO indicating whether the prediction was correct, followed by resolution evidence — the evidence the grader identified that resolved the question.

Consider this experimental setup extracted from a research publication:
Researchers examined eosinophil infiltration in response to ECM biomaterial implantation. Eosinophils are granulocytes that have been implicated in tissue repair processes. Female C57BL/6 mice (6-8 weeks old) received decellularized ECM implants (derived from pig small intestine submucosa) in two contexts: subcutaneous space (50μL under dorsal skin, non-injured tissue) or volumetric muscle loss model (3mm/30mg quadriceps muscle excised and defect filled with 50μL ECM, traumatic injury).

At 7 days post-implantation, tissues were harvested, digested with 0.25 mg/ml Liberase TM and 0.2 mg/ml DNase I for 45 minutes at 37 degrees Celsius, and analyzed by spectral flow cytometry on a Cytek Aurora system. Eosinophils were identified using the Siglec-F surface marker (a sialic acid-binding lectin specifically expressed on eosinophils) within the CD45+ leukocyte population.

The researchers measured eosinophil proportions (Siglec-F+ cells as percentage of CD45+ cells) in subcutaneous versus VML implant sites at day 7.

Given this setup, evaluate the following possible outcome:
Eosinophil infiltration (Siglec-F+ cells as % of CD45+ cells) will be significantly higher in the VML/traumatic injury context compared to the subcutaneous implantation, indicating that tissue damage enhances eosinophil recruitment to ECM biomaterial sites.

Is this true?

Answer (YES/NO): NO